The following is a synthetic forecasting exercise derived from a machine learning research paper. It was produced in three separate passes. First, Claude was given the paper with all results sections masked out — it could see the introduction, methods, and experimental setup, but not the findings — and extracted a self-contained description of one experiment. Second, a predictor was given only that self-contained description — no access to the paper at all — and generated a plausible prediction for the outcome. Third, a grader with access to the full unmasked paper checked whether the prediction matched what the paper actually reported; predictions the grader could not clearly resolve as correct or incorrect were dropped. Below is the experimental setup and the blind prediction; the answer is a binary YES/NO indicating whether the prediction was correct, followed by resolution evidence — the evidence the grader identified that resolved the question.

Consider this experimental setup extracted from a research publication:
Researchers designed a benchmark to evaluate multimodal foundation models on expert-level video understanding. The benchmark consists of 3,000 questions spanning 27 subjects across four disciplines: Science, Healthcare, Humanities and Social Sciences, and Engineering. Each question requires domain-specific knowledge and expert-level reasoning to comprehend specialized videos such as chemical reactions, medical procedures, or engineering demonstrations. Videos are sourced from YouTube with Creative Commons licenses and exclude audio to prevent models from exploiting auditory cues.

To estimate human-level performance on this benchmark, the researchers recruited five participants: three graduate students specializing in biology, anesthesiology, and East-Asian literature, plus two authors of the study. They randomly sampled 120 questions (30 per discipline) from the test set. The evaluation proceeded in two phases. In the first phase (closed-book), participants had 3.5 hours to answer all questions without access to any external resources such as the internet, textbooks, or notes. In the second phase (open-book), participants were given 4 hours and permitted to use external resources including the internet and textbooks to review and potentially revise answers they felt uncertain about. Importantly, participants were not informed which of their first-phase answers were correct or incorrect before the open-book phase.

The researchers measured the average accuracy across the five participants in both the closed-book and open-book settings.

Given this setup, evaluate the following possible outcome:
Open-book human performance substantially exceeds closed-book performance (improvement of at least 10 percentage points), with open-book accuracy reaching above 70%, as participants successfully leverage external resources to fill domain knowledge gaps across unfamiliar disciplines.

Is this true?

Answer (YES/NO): YES